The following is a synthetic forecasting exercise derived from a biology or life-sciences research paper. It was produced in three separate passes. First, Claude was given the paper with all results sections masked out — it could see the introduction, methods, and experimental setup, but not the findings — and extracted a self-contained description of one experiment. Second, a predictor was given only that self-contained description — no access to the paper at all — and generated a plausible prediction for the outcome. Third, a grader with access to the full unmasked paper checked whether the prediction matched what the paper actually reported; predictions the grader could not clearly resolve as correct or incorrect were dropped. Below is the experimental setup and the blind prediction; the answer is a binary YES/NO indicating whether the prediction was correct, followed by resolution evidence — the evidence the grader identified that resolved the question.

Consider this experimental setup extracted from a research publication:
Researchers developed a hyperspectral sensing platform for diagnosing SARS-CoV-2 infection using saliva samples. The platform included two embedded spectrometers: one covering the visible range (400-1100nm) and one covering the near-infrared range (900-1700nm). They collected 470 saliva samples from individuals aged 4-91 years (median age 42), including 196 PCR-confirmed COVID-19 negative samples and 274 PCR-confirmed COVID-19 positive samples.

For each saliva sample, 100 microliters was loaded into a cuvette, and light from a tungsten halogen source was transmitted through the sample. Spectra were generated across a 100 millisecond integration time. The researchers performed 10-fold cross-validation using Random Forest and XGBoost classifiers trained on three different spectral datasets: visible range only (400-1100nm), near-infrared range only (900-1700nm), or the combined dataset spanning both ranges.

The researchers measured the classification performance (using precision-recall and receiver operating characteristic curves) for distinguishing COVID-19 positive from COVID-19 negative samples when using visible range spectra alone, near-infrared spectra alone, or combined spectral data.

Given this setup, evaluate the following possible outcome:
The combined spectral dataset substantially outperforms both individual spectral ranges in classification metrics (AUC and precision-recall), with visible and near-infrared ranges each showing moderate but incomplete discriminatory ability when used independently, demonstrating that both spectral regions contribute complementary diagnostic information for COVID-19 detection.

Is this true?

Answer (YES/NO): YES